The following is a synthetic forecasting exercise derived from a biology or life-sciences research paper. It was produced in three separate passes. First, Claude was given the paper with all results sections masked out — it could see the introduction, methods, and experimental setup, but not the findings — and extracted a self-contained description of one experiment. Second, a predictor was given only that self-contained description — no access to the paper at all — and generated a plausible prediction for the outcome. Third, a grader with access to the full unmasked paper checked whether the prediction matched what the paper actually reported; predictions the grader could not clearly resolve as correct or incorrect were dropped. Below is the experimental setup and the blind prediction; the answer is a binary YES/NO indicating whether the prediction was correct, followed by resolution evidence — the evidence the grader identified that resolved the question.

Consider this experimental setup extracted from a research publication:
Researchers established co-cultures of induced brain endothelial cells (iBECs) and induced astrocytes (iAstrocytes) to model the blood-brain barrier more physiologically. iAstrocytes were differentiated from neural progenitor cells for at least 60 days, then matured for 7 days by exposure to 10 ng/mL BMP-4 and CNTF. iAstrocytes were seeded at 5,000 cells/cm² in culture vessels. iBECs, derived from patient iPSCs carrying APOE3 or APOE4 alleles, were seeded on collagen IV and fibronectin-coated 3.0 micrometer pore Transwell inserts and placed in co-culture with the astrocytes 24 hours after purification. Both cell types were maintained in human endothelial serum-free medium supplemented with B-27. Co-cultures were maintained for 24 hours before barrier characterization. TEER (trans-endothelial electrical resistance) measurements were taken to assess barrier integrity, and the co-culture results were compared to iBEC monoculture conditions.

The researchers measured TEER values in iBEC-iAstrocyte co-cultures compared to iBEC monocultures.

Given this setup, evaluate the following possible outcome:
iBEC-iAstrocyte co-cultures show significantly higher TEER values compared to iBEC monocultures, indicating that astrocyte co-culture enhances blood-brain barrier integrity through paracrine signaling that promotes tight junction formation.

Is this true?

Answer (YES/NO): YES